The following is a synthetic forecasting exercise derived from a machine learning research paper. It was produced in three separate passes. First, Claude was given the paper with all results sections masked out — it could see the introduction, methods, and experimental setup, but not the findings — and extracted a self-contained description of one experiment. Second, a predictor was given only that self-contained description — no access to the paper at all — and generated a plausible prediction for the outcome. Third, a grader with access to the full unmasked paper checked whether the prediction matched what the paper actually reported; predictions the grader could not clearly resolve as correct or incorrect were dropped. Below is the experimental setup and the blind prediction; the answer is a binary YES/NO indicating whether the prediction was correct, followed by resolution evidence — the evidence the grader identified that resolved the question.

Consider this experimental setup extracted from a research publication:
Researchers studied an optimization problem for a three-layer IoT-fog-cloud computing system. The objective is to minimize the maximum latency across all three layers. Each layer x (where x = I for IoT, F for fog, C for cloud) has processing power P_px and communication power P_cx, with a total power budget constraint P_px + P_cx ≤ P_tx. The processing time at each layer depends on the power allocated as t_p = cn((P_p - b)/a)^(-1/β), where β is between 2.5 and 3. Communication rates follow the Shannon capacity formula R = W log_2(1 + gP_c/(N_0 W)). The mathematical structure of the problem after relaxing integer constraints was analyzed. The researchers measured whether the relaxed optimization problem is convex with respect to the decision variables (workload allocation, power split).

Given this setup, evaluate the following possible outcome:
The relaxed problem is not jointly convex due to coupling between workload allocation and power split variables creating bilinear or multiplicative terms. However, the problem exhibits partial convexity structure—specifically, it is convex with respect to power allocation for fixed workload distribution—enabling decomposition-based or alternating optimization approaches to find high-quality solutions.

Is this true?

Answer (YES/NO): NO